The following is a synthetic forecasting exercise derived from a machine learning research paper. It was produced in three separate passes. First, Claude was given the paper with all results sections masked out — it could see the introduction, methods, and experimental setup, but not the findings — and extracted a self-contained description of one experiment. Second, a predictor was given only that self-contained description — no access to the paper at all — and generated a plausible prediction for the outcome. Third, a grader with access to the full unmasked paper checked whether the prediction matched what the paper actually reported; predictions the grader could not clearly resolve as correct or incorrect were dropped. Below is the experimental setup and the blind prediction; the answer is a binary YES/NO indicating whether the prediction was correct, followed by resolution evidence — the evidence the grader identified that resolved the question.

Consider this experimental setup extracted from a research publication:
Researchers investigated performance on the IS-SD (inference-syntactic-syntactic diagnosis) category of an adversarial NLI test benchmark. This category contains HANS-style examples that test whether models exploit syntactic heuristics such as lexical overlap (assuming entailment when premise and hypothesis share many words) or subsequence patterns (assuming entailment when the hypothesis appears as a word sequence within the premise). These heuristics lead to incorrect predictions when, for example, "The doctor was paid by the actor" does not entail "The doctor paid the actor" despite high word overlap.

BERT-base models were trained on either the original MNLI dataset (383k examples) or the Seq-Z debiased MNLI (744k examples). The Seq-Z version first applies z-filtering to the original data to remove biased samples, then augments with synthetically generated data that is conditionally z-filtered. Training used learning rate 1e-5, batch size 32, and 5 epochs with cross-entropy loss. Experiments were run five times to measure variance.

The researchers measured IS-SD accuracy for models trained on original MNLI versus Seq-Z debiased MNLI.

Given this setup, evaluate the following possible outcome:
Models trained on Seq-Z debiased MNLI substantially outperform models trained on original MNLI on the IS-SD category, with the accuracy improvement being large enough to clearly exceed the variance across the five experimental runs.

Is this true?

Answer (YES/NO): YES